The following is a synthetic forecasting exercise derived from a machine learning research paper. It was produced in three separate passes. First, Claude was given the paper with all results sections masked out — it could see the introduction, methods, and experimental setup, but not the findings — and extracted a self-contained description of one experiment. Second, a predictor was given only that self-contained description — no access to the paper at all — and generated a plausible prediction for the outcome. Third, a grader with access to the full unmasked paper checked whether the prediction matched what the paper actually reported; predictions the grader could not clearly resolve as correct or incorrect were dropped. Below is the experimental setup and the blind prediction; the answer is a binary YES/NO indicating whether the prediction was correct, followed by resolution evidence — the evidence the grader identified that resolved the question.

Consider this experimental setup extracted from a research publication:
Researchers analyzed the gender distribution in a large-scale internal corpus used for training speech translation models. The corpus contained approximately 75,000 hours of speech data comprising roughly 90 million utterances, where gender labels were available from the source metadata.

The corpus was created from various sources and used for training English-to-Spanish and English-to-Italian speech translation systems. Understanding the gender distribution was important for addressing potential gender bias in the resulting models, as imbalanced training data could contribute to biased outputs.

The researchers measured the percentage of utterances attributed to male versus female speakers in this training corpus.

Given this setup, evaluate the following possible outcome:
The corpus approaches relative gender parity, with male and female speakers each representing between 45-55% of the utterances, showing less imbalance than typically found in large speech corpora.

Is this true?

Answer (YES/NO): NO